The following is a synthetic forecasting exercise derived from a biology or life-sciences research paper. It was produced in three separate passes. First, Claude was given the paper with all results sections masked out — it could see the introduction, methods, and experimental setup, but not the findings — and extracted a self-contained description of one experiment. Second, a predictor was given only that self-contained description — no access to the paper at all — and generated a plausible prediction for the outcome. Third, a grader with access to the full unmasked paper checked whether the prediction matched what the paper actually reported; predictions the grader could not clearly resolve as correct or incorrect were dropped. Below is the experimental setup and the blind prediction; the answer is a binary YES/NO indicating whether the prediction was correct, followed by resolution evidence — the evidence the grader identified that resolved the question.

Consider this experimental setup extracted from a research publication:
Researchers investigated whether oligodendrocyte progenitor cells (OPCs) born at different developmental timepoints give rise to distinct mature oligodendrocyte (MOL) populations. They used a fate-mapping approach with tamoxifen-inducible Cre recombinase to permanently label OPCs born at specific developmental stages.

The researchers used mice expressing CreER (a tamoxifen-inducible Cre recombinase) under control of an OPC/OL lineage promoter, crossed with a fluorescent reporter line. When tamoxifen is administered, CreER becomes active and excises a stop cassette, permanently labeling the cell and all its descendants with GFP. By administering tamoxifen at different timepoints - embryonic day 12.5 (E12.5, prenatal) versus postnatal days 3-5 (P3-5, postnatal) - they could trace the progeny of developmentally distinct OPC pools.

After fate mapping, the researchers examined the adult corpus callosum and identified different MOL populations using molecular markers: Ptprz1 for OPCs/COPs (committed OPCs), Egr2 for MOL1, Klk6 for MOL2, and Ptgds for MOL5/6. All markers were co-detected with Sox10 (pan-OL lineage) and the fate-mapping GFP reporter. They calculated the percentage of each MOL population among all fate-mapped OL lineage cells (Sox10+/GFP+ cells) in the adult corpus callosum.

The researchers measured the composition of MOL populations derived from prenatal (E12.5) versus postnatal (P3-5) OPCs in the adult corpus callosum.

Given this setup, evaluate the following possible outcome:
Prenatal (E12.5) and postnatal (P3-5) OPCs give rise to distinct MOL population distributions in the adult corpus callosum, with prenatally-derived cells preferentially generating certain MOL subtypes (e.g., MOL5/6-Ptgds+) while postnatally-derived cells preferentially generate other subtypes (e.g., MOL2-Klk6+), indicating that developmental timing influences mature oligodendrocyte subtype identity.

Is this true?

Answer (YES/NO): NO